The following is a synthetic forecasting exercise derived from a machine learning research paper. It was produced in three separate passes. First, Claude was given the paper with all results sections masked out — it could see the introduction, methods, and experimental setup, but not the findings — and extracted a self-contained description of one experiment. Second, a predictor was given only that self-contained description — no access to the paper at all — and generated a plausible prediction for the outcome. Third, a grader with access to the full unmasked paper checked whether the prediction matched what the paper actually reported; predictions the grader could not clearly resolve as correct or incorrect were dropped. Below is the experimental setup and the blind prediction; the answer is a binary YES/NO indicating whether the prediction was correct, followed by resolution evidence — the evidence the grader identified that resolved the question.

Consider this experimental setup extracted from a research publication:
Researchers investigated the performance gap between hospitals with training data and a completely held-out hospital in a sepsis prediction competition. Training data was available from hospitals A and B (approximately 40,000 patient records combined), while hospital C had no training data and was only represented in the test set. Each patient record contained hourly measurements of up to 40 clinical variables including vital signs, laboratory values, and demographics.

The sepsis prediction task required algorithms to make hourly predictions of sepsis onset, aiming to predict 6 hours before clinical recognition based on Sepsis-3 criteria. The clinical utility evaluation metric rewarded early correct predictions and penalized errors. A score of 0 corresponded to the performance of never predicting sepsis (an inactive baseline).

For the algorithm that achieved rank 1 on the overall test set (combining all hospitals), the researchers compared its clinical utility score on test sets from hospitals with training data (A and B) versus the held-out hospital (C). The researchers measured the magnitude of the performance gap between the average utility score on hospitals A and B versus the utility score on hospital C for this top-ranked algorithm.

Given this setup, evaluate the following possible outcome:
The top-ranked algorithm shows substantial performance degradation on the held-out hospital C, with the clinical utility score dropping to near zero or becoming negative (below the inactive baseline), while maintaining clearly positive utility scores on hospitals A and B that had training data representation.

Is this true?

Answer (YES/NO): YES